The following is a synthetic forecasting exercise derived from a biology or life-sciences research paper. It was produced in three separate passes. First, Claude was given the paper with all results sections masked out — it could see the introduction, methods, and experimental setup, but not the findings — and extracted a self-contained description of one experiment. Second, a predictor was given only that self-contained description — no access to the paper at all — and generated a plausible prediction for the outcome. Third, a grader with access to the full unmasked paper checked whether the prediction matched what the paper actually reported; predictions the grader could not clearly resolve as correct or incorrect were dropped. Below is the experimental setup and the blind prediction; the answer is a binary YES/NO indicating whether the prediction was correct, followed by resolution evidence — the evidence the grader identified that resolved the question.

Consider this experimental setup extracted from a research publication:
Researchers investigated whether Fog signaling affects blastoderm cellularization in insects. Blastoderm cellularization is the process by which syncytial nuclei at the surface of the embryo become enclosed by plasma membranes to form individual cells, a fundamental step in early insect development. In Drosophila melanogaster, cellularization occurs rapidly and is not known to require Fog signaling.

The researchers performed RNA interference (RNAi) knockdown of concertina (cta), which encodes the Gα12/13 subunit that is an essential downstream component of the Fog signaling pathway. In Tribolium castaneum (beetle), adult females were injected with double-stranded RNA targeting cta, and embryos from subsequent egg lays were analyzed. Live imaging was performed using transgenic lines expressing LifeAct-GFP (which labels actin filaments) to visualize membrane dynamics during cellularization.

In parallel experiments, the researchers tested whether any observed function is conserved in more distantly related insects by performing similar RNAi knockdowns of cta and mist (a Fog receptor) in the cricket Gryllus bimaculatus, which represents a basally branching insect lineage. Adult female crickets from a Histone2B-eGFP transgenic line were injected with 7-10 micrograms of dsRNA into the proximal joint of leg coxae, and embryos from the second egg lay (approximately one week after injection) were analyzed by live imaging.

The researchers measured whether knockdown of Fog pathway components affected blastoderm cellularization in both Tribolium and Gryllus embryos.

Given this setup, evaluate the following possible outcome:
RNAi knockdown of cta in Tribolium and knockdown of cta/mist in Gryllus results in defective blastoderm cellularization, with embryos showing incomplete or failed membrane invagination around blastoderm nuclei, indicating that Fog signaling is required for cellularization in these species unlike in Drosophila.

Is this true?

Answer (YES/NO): YES